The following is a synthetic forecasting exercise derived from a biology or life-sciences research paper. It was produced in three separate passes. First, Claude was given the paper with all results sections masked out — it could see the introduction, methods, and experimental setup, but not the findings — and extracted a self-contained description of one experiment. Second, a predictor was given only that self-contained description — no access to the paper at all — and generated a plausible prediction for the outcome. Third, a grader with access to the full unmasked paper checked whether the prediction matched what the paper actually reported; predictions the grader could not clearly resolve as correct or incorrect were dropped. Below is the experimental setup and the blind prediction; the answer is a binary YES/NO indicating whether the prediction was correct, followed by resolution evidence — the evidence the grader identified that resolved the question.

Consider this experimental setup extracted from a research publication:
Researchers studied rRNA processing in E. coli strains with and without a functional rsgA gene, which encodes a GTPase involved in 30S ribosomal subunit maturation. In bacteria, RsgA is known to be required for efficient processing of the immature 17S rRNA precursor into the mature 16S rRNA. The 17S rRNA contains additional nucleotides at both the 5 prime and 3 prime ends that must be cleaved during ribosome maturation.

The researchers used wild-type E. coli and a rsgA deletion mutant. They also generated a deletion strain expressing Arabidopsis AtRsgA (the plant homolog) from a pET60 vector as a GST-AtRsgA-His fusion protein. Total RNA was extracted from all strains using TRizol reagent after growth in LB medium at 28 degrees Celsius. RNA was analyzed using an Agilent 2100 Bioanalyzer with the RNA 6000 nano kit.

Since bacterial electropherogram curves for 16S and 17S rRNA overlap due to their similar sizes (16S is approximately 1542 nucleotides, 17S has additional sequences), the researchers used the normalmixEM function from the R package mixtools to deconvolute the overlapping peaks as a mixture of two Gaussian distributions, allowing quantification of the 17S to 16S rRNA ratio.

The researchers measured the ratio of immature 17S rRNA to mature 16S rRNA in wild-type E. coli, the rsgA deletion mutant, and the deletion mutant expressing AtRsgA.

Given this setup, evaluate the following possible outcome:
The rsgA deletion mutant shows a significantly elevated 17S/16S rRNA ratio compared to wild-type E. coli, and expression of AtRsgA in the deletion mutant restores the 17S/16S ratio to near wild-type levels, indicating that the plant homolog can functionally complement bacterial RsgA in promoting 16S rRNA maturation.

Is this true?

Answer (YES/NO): NO